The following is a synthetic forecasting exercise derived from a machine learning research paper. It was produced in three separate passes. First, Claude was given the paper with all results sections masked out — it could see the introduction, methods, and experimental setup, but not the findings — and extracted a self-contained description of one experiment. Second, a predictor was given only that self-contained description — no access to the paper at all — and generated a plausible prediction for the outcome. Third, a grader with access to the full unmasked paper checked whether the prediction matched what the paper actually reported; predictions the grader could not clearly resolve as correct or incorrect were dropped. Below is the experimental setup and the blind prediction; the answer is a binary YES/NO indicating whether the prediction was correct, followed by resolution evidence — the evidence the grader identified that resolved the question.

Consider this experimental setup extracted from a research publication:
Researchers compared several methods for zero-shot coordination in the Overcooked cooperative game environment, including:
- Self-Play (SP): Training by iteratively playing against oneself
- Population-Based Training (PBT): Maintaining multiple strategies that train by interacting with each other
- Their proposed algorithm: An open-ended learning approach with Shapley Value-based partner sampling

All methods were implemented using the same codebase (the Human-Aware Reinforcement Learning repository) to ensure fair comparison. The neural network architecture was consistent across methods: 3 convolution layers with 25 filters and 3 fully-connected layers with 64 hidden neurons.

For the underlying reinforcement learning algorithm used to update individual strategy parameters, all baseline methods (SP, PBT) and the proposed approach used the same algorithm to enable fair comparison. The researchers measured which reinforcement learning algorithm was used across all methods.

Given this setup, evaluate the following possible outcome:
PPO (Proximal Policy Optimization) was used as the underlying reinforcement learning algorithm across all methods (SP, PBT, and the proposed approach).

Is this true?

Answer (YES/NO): YES